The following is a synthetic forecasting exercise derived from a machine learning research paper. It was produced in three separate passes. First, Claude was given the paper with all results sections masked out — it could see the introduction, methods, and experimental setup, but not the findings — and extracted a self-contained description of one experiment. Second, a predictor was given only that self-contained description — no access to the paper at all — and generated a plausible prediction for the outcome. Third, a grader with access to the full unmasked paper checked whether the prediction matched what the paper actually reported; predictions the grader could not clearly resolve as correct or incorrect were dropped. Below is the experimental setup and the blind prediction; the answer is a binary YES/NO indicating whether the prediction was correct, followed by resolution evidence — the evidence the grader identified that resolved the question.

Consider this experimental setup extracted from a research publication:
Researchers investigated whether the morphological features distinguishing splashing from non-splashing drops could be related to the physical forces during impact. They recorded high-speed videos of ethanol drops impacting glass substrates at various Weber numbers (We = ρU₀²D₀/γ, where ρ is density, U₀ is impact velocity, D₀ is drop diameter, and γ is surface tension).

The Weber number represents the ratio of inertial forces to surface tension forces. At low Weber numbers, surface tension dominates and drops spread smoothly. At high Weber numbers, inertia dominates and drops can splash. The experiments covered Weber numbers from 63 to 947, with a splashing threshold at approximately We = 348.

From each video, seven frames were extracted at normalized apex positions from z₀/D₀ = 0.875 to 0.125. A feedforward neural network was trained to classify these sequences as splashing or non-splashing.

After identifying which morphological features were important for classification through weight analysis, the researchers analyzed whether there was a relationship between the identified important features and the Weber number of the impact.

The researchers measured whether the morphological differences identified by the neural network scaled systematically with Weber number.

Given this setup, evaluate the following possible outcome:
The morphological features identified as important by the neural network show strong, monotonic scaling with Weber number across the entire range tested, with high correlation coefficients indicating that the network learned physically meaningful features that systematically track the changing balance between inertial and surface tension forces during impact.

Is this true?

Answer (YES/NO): NO